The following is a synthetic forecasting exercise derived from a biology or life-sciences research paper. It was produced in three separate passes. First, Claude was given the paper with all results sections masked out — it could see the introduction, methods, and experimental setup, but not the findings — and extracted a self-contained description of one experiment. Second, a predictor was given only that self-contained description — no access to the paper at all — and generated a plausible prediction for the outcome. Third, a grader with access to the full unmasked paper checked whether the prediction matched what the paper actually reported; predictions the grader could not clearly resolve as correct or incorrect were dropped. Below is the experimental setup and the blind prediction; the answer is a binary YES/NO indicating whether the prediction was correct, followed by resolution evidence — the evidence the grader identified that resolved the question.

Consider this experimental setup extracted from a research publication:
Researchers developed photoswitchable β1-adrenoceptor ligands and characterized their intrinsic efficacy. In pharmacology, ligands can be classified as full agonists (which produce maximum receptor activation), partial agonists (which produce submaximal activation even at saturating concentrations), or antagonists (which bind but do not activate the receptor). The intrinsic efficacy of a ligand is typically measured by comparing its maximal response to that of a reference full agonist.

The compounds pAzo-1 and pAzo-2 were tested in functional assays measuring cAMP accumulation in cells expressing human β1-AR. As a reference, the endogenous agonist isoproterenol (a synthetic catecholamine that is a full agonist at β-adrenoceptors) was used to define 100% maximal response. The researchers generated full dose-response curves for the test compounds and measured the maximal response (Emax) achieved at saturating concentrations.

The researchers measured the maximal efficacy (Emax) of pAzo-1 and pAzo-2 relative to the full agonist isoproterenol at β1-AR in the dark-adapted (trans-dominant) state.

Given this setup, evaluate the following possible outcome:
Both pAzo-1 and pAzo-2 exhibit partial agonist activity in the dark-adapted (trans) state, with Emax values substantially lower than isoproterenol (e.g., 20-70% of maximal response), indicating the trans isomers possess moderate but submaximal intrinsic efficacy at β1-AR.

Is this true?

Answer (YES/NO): NO